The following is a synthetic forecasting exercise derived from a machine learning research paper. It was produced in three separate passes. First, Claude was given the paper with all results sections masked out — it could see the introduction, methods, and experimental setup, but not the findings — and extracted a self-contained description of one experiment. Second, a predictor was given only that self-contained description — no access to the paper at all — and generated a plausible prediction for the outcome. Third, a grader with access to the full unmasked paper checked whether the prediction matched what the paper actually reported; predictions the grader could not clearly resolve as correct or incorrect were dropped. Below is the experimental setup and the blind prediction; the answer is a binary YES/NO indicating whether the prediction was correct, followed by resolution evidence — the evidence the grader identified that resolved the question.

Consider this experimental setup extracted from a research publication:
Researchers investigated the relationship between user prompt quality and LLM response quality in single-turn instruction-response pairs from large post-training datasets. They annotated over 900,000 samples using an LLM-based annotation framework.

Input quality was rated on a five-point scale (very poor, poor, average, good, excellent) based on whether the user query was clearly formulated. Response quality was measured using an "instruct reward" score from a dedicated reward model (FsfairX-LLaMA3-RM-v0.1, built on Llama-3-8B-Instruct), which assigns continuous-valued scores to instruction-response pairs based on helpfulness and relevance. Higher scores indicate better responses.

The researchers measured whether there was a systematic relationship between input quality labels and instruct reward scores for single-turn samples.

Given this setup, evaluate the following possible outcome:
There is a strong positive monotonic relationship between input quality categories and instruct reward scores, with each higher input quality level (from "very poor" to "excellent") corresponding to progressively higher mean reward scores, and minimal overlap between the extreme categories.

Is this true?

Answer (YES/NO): YES